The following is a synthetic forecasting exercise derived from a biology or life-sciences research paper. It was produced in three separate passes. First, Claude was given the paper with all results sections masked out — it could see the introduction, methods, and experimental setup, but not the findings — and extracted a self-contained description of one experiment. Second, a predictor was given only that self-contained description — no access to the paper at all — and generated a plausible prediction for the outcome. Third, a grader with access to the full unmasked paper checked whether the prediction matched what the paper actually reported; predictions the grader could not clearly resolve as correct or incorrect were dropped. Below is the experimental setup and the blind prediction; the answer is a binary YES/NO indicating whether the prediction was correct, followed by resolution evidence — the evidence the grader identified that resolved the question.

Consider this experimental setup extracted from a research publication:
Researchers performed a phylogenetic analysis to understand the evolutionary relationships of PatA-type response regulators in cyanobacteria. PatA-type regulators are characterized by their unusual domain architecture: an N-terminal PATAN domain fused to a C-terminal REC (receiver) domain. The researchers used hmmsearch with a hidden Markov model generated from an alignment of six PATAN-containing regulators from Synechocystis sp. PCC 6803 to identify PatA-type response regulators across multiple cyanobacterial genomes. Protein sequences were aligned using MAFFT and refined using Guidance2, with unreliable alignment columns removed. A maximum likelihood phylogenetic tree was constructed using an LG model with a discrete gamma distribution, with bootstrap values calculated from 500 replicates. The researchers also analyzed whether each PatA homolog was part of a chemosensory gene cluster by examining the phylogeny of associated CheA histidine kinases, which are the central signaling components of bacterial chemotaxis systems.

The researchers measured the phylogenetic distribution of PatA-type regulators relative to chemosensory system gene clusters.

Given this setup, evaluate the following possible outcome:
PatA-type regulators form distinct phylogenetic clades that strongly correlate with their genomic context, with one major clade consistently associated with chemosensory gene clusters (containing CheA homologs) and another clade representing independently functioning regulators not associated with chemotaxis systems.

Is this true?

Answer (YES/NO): NO